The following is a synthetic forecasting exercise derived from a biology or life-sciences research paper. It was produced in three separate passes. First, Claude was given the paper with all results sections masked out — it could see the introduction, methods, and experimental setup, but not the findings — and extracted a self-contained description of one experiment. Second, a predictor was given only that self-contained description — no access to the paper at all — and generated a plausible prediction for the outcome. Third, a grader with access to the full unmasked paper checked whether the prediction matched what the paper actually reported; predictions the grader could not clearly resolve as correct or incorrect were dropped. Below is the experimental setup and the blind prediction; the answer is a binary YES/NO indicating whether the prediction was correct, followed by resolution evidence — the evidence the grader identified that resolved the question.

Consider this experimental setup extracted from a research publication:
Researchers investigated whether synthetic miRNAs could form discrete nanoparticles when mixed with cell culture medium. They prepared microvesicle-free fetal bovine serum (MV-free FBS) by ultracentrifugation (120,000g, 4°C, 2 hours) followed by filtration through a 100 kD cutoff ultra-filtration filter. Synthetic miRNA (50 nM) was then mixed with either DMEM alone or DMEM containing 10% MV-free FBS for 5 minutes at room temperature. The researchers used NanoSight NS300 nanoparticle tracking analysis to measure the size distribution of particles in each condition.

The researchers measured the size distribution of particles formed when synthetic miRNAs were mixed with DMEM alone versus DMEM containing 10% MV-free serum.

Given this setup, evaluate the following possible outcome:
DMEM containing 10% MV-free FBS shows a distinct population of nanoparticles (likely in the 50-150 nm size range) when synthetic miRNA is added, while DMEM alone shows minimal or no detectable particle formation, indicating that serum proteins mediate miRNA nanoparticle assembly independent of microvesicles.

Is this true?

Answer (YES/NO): YES